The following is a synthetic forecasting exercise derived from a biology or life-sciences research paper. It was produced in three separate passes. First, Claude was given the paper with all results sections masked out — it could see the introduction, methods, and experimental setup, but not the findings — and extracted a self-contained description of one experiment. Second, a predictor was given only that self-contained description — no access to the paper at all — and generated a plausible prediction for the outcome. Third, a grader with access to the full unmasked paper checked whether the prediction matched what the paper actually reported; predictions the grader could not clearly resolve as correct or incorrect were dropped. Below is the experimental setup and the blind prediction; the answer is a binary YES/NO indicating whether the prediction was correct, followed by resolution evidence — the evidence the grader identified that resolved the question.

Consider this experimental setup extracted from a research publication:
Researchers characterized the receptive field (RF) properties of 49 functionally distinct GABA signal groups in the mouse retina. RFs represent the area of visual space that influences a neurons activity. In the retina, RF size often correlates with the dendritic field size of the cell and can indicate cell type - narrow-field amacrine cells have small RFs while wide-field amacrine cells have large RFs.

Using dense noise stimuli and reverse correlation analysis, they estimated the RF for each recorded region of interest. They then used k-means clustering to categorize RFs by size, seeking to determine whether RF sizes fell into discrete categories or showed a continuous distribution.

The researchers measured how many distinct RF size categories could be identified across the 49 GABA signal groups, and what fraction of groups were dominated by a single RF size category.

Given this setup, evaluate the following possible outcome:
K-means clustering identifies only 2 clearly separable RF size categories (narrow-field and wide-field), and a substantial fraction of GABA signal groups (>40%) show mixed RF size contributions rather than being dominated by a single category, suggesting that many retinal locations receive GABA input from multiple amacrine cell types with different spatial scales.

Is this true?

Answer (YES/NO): NO